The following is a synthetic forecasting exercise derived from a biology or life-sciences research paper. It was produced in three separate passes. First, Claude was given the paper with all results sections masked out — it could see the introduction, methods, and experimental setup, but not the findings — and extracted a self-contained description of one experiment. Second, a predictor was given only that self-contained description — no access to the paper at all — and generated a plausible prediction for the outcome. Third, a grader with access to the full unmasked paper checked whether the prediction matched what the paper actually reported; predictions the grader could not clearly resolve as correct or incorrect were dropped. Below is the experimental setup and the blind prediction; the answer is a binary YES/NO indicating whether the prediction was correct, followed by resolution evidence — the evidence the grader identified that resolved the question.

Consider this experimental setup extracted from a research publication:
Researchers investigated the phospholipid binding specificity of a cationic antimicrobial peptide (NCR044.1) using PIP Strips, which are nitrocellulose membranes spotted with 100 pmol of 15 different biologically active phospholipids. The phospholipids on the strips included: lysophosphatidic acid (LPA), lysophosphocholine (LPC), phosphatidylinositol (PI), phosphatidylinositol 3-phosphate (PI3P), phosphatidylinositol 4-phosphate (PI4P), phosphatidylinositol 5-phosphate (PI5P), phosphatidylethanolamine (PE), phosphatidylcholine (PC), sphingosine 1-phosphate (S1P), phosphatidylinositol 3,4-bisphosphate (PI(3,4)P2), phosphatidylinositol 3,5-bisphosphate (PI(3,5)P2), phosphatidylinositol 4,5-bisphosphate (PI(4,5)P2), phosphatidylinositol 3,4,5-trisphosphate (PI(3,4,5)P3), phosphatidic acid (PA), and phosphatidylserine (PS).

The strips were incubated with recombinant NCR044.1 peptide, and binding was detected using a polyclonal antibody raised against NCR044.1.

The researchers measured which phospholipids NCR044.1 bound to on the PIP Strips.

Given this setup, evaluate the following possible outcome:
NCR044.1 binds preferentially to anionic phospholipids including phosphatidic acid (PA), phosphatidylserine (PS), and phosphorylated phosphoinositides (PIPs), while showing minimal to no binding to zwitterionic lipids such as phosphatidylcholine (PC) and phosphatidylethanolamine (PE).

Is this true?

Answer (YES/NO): NO